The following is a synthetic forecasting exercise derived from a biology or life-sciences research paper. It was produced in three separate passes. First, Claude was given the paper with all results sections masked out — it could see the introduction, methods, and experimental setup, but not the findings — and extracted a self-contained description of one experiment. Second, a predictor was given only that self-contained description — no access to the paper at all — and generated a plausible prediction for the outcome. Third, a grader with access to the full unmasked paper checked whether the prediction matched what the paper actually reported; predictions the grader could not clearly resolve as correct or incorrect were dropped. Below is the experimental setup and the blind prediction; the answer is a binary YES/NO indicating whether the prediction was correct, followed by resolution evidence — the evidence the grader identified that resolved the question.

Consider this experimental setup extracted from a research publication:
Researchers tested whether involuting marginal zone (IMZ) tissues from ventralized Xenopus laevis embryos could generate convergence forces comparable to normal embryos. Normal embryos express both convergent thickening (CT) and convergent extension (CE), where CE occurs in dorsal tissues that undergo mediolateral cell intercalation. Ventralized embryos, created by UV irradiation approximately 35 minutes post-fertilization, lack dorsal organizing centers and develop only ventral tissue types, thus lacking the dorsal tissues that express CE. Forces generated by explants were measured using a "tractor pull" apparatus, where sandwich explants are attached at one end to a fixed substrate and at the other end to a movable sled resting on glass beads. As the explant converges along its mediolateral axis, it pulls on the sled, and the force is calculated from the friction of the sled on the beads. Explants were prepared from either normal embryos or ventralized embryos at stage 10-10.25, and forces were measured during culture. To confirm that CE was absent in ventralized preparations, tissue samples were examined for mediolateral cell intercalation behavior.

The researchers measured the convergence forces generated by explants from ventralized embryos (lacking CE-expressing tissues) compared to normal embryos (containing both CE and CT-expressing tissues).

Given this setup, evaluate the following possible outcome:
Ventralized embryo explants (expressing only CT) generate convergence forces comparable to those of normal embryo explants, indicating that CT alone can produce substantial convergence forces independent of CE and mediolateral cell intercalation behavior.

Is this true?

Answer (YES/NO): YES